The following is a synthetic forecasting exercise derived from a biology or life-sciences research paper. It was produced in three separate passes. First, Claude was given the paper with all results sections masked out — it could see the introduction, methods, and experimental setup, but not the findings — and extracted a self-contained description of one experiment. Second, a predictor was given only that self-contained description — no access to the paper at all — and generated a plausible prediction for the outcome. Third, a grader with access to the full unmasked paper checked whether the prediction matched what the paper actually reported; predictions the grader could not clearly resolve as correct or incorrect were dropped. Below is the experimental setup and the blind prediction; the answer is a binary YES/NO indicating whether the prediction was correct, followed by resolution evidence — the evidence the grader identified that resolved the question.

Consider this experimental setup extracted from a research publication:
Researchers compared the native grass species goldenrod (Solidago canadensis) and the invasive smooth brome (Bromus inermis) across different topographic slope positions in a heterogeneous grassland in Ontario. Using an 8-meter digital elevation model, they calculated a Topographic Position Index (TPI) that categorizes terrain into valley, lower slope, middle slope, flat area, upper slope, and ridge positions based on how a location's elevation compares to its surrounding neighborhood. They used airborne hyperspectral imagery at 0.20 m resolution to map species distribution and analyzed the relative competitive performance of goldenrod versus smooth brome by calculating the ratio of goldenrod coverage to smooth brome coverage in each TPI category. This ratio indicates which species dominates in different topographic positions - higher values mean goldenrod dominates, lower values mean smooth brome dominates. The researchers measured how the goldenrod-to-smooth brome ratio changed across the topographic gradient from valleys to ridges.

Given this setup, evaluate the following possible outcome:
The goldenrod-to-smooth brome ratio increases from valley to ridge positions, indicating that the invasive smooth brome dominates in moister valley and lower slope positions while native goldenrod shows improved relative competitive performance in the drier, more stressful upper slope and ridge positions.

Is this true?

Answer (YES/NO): NO